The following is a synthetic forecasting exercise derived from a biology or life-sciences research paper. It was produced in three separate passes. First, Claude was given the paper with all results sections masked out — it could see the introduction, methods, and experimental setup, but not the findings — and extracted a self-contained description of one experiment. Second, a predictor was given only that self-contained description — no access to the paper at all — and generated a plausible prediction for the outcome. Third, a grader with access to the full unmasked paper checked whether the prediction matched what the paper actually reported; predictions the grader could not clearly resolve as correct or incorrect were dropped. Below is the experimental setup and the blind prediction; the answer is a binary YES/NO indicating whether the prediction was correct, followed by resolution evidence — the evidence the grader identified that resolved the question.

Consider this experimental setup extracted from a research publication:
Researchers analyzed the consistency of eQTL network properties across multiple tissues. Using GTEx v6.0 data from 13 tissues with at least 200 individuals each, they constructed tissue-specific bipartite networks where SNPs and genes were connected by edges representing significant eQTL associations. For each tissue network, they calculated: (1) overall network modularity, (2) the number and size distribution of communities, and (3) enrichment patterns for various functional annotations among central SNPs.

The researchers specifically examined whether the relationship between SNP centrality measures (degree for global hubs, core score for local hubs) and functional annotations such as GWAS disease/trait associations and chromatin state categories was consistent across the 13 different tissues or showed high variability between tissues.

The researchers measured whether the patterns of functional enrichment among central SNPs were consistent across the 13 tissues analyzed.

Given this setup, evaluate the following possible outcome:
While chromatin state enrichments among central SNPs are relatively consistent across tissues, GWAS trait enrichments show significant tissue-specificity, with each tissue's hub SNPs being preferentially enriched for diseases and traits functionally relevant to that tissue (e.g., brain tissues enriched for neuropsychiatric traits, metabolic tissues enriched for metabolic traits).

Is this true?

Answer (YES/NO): NO